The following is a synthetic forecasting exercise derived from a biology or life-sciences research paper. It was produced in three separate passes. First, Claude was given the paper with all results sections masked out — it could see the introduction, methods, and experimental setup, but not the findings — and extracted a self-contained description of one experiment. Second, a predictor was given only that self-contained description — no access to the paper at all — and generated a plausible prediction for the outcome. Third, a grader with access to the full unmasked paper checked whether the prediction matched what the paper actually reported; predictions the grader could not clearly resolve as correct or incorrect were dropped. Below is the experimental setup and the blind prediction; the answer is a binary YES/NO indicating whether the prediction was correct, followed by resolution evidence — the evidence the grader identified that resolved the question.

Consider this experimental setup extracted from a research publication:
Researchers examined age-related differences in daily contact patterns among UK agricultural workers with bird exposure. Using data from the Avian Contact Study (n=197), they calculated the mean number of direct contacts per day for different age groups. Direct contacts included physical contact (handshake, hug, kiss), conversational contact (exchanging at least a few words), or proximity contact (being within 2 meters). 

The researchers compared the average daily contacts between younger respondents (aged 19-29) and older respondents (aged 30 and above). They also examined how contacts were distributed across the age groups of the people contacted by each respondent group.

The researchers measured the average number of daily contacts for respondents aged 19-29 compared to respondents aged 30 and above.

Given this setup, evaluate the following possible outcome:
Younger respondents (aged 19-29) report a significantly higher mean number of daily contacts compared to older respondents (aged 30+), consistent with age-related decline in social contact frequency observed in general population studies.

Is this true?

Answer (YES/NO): YES